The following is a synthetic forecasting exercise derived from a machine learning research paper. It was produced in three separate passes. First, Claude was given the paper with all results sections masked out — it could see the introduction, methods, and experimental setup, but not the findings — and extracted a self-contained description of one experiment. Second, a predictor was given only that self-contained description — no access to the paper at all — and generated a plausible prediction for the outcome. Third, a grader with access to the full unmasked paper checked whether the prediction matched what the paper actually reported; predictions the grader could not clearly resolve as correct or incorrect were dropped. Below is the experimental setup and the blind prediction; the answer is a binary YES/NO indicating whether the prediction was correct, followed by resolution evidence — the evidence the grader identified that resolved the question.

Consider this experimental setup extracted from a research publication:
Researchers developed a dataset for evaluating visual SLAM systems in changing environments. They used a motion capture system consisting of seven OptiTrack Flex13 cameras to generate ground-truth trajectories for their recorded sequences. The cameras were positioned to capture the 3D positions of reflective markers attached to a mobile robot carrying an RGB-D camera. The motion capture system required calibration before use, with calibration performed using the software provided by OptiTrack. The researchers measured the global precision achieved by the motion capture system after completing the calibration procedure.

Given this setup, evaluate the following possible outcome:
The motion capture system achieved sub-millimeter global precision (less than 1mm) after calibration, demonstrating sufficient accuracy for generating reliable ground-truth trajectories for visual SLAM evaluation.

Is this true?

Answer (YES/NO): NO